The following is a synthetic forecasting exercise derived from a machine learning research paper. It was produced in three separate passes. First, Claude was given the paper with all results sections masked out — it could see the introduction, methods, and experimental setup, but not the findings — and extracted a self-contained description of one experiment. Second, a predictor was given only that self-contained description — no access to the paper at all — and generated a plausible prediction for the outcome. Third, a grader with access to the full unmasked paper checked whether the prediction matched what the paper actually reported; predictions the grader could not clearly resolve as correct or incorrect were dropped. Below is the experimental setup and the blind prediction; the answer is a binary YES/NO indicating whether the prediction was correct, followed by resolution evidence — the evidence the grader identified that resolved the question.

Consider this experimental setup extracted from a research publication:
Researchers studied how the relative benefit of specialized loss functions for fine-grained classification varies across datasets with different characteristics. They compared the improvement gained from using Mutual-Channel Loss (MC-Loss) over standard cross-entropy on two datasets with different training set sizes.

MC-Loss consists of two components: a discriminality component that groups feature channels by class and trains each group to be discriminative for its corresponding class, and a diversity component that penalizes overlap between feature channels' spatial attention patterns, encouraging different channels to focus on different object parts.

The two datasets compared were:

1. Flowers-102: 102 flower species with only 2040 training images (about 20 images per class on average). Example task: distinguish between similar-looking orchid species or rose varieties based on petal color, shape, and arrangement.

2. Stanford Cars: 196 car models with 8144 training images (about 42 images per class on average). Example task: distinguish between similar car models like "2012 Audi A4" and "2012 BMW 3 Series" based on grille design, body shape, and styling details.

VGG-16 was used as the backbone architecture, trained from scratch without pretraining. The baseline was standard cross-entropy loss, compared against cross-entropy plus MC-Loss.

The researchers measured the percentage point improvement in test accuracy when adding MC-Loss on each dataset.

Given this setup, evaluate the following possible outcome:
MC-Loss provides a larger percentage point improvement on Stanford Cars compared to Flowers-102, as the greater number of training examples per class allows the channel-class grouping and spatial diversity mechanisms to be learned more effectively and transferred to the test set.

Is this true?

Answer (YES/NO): NO